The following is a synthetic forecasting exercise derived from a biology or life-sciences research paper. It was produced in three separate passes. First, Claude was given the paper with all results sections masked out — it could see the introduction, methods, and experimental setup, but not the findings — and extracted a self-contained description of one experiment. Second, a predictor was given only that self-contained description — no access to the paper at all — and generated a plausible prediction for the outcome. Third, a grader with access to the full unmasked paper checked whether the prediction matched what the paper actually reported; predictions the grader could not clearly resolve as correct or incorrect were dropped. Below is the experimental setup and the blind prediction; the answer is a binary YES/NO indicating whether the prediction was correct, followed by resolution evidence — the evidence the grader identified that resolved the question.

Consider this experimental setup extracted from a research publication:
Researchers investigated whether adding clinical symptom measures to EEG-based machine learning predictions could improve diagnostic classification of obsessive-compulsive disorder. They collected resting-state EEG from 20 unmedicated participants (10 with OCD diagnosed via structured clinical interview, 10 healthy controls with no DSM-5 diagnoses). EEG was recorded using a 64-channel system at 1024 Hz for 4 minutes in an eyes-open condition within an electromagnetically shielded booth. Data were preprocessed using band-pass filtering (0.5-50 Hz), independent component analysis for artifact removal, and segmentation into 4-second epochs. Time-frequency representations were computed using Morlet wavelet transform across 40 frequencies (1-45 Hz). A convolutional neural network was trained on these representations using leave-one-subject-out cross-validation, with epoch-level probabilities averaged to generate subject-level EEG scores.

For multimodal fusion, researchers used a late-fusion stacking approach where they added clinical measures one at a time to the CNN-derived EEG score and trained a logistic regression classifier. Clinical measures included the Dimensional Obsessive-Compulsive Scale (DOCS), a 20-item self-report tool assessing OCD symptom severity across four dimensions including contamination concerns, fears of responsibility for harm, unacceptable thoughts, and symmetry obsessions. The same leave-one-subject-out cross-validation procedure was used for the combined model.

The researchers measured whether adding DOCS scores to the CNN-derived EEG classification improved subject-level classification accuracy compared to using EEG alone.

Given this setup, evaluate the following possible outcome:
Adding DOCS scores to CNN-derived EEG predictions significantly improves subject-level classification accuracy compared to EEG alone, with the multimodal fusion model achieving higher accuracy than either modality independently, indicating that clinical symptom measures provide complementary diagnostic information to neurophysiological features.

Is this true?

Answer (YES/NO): NO